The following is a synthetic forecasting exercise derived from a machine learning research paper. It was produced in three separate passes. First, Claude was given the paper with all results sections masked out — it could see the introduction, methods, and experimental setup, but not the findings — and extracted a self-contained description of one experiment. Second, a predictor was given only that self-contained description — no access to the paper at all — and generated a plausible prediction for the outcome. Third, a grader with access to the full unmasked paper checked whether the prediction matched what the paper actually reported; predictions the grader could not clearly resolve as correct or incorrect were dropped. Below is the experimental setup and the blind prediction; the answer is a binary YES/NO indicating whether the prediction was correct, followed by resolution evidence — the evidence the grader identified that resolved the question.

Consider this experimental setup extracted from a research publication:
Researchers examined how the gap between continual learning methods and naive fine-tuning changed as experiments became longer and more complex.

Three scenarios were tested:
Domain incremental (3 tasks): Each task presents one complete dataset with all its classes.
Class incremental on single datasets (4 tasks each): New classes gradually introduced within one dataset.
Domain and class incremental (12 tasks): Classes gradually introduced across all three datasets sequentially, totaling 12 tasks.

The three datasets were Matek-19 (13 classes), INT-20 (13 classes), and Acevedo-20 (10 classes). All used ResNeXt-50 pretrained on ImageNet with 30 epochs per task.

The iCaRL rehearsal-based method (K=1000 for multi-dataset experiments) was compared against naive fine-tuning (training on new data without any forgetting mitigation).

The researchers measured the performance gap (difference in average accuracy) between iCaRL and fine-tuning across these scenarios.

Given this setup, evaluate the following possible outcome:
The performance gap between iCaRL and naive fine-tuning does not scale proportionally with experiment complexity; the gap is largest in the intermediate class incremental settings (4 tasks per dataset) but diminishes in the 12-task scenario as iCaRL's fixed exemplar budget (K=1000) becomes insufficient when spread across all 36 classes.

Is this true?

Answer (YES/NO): NO